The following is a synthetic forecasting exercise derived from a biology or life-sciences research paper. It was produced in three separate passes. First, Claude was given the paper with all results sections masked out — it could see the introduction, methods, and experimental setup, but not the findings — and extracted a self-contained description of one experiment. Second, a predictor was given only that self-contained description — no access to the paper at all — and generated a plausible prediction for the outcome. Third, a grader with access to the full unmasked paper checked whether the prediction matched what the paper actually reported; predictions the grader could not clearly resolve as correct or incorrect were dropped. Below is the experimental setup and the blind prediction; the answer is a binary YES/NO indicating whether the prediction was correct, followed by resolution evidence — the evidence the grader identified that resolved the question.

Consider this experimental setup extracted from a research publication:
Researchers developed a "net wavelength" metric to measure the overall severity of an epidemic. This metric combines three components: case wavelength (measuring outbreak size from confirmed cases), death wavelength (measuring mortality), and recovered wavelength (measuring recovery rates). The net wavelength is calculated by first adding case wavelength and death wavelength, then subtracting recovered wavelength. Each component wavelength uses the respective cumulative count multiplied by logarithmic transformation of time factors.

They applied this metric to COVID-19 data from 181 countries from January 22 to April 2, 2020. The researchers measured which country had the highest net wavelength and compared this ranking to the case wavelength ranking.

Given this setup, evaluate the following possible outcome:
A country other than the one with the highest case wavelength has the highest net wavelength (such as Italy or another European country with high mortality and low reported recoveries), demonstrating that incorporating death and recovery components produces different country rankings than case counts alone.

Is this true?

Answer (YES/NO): YES